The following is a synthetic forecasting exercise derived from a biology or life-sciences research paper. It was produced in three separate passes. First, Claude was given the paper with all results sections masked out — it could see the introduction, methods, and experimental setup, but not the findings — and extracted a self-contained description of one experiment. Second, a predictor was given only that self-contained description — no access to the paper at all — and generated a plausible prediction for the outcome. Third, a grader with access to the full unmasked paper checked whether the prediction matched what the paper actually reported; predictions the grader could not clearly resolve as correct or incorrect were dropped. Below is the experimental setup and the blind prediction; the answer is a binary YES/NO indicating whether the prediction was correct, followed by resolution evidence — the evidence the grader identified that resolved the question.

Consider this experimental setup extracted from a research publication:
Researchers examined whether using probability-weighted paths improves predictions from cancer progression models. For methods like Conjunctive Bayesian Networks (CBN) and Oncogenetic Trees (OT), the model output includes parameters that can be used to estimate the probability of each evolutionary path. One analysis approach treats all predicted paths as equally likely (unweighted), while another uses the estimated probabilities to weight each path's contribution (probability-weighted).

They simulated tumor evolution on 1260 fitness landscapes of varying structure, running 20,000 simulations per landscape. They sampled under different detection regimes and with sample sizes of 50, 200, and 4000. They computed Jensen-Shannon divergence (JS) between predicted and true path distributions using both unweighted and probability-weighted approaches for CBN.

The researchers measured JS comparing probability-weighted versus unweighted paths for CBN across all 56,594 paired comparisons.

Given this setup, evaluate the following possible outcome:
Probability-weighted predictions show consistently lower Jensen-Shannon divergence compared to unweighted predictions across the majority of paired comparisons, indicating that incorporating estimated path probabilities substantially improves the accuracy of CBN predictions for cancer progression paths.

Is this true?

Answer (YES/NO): YES